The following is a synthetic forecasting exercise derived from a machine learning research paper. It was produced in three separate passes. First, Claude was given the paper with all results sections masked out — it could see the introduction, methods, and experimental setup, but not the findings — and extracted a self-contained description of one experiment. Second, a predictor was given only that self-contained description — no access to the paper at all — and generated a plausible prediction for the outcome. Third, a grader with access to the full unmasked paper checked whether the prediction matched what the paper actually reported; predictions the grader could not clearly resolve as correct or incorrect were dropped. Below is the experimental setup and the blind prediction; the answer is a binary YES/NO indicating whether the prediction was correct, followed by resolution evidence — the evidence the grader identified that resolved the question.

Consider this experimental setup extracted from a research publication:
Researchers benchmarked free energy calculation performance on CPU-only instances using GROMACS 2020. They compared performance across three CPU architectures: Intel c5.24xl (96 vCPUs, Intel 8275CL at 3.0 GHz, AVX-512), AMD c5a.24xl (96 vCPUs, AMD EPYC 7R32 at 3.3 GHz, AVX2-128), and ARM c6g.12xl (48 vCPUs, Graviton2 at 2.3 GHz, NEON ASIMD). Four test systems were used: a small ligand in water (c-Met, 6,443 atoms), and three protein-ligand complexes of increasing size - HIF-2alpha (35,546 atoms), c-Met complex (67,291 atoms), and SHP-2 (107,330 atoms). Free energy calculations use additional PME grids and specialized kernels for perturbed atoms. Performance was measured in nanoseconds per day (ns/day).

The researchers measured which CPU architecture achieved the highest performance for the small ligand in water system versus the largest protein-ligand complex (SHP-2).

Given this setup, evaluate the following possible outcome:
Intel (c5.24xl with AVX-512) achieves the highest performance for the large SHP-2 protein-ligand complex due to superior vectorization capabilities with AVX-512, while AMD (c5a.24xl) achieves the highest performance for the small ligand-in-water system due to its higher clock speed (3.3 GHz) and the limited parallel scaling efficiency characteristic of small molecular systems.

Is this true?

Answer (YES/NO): NO